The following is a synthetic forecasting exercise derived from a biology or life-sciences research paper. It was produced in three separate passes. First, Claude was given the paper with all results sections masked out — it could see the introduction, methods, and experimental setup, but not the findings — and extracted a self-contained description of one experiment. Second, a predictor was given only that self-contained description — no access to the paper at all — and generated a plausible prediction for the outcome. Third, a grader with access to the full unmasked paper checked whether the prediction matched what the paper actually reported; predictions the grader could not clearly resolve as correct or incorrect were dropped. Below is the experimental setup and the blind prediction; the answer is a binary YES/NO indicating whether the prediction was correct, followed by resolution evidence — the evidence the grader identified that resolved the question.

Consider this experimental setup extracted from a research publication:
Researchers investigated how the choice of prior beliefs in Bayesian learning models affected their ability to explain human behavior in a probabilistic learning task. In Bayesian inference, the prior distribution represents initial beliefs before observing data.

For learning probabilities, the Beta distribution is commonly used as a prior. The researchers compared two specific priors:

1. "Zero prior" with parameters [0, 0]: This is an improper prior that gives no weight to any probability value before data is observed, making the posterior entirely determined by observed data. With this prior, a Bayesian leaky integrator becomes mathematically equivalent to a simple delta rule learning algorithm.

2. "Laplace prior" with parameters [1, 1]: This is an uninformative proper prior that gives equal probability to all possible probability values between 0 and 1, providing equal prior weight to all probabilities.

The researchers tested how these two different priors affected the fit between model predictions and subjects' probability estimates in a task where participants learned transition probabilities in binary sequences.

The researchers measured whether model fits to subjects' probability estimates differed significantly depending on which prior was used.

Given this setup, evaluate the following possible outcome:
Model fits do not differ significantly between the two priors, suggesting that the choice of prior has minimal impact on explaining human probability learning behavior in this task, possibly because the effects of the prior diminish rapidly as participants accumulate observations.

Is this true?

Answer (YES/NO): YES